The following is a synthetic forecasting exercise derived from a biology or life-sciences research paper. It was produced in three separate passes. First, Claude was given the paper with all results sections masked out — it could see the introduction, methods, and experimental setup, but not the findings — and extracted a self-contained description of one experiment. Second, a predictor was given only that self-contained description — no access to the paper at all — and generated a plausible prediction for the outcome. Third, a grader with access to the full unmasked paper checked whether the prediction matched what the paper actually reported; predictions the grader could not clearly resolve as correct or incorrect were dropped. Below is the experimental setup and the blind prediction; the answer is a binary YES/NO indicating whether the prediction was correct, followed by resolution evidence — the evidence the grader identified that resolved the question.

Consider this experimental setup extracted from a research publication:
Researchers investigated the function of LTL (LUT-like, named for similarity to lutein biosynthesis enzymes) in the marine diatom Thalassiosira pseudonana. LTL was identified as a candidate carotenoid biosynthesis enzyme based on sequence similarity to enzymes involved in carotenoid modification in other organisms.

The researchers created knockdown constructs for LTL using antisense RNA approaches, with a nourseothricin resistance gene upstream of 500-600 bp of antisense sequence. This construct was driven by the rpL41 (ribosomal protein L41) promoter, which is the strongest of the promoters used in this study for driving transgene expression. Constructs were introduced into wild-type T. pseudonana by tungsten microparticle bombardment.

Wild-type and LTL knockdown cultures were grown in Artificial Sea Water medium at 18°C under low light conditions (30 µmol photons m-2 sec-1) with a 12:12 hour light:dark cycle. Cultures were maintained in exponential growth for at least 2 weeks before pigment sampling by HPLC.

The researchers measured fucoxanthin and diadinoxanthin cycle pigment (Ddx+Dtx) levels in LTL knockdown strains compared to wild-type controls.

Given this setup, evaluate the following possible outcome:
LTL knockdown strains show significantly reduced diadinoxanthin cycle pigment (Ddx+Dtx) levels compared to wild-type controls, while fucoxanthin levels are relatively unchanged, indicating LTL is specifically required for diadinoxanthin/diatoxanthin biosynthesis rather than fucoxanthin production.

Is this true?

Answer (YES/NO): NO